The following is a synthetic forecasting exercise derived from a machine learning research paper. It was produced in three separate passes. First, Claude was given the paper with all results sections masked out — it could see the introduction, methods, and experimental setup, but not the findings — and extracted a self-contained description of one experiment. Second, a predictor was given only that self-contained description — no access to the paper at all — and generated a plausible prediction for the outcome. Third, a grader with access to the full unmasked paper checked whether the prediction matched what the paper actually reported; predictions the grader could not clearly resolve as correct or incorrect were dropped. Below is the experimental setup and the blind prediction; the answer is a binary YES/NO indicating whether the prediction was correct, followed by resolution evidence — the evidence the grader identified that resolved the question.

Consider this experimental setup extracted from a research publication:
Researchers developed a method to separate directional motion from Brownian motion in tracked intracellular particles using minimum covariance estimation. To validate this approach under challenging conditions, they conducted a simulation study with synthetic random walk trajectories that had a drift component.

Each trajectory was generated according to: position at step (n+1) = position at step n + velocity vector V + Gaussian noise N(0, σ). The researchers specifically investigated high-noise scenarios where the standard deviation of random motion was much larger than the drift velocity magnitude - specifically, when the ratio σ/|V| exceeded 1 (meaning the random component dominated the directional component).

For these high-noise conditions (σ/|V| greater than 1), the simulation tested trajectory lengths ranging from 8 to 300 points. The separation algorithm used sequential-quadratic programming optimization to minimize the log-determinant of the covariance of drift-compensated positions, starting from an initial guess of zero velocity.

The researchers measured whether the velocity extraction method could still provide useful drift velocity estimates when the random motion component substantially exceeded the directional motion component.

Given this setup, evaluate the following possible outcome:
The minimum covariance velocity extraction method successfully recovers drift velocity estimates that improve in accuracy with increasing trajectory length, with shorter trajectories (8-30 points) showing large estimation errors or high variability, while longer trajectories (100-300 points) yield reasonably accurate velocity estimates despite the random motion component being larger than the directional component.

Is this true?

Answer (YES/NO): YES